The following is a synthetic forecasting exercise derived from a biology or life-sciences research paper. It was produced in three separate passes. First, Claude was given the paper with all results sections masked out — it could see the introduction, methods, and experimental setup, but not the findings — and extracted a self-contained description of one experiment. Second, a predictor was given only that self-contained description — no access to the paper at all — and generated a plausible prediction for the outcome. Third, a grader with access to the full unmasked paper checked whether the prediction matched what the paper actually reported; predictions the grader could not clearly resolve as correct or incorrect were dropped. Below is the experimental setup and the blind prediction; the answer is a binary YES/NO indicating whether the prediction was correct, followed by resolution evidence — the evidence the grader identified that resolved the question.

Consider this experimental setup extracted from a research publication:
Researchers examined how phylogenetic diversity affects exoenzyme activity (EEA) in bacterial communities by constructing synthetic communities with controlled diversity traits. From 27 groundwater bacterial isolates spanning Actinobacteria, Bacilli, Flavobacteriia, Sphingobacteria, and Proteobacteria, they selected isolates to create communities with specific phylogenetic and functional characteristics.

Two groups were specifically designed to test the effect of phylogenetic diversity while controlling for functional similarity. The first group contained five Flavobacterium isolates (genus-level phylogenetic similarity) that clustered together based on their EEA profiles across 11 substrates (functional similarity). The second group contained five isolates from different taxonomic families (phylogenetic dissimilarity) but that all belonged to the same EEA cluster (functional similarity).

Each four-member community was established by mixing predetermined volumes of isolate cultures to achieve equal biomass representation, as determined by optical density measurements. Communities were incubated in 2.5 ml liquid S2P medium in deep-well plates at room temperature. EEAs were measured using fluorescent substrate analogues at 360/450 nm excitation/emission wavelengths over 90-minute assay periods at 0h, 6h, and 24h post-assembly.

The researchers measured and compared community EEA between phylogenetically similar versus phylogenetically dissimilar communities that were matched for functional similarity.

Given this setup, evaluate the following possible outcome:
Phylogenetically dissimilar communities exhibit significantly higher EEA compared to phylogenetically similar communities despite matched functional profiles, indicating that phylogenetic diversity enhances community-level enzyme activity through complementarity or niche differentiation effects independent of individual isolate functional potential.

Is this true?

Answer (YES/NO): NO